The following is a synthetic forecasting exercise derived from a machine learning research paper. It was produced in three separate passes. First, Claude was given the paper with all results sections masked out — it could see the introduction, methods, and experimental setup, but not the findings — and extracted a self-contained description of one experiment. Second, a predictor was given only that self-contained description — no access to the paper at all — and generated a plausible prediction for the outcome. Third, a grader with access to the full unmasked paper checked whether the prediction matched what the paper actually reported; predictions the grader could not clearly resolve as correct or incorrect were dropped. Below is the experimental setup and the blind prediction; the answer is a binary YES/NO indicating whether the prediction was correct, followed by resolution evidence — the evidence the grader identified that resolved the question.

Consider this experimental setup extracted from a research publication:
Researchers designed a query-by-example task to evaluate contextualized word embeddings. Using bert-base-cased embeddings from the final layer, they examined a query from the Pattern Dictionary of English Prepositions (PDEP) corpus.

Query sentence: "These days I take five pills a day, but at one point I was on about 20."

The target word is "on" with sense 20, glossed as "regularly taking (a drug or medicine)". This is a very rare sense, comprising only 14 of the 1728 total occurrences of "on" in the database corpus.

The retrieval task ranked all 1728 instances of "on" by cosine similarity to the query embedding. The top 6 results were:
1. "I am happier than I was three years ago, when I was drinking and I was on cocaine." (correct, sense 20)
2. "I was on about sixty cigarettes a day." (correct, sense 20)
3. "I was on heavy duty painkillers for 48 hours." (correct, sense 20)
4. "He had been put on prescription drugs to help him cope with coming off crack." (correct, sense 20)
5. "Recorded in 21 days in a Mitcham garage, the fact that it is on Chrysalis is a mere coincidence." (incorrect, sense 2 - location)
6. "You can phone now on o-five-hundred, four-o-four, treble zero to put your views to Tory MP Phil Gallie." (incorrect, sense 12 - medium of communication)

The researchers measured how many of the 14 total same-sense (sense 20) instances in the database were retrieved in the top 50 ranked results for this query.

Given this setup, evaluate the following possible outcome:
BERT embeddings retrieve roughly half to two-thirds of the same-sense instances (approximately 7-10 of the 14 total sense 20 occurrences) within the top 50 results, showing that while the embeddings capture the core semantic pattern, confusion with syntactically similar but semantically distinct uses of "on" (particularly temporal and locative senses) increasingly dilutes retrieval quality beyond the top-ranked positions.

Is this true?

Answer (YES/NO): NO